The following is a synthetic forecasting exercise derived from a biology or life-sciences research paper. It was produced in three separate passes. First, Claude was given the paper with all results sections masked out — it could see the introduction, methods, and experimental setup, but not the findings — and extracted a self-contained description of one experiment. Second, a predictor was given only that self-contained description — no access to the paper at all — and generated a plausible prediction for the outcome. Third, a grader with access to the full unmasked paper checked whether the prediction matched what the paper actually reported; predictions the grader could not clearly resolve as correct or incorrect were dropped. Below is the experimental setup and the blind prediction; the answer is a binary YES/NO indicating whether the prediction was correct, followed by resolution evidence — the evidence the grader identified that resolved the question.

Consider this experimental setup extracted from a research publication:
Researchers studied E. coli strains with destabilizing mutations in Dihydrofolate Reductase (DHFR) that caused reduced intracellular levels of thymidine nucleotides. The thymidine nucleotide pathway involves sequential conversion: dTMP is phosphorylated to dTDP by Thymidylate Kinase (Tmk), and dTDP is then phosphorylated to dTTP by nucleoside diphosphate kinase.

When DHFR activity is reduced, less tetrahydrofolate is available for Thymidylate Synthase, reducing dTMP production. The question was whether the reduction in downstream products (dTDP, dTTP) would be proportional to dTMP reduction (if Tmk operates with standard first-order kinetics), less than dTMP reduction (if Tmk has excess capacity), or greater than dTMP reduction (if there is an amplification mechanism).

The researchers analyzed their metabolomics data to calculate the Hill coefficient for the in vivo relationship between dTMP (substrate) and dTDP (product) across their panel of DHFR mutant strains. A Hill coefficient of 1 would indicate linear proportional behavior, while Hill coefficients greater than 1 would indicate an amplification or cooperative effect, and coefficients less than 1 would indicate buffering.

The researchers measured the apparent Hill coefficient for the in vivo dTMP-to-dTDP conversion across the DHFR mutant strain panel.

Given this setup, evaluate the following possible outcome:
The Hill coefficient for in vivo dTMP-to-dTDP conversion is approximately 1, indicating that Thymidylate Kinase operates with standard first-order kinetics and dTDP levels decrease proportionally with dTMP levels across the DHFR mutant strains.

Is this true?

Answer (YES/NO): NO